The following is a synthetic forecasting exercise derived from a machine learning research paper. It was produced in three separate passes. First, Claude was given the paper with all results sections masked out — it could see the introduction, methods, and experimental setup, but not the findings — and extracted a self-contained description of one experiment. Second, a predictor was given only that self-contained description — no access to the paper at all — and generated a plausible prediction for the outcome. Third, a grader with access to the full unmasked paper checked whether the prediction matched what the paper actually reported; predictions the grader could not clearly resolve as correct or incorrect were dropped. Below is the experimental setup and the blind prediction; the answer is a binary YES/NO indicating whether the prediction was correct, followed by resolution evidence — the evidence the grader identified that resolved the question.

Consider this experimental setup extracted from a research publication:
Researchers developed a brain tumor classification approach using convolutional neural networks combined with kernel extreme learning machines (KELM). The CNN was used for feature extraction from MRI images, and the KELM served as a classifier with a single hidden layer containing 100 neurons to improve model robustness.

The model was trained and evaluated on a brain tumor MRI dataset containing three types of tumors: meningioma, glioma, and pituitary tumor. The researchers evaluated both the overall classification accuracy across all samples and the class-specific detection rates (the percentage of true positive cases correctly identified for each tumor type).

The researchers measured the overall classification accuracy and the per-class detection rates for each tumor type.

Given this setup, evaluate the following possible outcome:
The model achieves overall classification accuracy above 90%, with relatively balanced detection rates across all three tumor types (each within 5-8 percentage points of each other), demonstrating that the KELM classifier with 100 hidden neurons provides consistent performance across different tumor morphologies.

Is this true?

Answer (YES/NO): NO